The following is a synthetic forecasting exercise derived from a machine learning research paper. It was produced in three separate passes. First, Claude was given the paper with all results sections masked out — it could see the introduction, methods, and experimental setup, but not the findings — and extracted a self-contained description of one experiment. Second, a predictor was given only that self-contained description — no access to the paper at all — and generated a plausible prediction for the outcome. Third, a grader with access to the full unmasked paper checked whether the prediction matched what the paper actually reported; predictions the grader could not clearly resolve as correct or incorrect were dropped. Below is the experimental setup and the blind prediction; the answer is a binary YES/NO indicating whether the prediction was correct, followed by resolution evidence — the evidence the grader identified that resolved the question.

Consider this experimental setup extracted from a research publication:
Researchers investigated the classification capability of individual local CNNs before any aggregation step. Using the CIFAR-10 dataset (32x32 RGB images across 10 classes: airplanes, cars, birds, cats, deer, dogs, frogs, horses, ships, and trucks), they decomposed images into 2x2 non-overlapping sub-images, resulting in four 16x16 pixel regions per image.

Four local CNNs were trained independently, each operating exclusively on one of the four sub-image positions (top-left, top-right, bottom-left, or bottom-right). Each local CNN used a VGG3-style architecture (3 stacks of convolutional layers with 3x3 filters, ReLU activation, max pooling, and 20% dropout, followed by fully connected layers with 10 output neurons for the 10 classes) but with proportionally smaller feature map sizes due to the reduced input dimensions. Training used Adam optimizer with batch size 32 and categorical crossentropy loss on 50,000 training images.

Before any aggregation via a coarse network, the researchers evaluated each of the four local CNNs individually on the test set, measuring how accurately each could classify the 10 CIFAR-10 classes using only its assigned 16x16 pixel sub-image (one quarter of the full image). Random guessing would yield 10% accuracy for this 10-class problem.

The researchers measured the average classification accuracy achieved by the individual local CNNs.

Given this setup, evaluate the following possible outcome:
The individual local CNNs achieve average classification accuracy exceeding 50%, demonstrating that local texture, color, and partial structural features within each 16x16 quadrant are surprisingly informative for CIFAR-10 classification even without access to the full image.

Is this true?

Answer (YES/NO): YES